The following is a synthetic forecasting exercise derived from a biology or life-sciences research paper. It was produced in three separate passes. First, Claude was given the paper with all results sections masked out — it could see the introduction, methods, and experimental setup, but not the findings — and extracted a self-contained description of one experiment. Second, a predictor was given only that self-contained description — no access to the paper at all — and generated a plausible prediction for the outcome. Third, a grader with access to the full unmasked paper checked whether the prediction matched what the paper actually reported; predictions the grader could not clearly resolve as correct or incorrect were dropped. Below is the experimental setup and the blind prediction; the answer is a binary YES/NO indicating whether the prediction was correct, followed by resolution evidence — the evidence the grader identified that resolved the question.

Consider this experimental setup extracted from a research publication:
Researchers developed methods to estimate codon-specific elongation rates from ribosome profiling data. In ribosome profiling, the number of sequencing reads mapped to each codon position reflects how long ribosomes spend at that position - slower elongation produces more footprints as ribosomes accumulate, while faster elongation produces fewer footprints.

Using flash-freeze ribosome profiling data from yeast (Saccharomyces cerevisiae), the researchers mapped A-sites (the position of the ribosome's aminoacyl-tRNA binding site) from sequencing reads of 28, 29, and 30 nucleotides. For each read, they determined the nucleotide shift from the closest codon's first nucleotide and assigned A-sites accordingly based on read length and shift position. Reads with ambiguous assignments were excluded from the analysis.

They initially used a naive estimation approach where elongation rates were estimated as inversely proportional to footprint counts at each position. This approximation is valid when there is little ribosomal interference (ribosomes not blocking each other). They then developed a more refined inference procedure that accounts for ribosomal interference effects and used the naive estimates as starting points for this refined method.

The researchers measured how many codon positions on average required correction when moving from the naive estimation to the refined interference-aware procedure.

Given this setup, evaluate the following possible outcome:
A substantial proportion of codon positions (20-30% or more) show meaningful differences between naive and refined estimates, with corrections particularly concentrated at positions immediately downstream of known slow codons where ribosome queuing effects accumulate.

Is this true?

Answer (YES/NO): NO